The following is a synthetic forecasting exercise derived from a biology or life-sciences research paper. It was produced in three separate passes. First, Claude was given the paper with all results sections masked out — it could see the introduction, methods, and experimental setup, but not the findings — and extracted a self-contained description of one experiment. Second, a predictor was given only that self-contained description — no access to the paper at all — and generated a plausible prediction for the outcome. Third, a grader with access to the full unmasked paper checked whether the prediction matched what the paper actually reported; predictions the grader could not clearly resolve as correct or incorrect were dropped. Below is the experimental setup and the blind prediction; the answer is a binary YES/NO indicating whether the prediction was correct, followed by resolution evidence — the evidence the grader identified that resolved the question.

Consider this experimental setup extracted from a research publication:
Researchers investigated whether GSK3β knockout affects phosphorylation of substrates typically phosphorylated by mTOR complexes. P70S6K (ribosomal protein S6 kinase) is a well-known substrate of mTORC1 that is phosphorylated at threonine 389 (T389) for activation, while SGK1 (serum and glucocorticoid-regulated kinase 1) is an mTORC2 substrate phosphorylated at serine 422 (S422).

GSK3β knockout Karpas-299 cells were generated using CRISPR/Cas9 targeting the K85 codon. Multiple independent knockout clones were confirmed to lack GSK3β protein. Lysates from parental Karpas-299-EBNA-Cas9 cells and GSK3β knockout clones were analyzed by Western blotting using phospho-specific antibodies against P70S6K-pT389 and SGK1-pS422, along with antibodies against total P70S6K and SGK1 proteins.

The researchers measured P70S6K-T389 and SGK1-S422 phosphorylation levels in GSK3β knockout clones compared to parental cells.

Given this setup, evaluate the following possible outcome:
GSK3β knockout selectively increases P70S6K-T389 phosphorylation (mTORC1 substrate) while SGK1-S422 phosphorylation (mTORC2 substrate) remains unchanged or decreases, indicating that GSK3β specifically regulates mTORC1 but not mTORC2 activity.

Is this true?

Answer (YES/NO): NO